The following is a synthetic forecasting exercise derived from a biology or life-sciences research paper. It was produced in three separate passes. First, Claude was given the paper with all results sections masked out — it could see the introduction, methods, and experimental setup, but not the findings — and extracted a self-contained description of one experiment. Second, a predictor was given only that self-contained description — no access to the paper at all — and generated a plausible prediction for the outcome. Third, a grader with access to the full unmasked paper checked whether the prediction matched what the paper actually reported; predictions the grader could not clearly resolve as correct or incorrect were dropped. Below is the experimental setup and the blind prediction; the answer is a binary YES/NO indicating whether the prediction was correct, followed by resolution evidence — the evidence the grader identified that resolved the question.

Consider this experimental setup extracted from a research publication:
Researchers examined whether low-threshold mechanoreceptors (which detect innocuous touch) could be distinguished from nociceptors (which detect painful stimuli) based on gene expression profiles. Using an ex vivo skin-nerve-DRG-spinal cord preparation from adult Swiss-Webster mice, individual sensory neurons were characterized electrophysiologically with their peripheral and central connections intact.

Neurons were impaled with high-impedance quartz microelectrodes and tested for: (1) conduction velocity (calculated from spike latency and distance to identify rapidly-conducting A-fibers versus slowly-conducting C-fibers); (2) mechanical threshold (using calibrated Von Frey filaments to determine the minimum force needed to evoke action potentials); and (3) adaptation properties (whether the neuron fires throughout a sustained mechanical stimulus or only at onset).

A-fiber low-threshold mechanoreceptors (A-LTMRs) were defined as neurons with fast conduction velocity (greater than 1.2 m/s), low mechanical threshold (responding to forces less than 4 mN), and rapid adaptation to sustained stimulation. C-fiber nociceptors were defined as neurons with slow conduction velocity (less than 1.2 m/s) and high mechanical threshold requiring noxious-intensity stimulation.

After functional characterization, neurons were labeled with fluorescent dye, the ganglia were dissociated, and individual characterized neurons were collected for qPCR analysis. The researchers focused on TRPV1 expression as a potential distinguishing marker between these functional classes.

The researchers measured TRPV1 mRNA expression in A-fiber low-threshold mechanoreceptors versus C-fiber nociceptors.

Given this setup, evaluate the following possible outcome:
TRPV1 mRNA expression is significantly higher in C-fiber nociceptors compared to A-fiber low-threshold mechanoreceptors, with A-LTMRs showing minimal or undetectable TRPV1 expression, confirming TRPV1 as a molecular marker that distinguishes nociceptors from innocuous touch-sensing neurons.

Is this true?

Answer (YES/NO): NO